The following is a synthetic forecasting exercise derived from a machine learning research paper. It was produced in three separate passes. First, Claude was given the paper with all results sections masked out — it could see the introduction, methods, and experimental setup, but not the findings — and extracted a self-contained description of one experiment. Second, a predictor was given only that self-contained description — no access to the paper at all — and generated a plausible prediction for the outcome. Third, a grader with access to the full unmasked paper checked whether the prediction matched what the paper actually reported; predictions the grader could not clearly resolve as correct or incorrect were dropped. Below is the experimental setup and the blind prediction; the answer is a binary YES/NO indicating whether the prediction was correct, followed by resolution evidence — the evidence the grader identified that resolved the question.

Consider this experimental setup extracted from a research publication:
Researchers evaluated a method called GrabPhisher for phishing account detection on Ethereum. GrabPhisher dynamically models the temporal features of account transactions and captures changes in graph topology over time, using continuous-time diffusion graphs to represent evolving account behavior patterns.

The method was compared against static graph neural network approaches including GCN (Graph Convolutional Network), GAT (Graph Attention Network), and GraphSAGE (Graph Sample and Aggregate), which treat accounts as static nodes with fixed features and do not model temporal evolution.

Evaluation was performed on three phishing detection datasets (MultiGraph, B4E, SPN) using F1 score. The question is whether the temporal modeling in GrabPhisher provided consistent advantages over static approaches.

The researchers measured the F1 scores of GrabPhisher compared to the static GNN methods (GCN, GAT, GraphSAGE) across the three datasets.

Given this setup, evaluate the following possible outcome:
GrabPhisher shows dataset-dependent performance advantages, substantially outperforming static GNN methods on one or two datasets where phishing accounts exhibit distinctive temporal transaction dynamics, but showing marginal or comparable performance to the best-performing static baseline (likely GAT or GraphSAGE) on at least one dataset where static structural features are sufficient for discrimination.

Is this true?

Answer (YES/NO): NO